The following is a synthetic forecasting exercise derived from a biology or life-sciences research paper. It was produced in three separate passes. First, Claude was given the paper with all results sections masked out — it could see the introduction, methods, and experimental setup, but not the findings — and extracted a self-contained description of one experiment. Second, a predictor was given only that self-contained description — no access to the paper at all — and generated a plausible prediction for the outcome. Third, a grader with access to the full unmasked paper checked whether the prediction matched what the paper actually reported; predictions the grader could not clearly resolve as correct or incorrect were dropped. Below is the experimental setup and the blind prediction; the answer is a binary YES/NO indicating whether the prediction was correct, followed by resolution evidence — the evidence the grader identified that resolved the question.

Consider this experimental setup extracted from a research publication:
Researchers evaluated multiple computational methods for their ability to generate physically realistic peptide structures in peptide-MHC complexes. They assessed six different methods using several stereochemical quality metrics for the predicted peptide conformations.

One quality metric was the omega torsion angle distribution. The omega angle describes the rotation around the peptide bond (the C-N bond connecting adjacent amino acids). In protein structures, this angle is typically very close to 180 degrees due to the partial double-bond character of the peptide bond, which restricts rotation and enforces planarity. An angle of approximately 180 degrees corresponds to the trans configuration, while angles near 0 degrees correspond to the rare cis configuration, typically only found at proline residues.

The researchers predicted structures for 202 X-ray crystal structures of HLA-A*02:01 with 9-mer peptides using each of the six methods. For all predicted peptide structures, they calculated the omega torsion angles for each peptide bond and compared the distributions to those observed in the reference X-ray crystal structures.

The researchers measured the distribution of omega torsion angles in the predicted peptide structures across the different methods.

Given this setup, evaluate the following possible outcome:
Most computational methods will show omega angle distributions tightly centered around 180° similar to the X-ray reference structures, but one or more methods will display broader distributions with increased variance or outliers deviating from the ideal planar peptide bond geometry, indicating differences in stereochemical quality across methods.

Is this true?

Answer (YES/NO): NO